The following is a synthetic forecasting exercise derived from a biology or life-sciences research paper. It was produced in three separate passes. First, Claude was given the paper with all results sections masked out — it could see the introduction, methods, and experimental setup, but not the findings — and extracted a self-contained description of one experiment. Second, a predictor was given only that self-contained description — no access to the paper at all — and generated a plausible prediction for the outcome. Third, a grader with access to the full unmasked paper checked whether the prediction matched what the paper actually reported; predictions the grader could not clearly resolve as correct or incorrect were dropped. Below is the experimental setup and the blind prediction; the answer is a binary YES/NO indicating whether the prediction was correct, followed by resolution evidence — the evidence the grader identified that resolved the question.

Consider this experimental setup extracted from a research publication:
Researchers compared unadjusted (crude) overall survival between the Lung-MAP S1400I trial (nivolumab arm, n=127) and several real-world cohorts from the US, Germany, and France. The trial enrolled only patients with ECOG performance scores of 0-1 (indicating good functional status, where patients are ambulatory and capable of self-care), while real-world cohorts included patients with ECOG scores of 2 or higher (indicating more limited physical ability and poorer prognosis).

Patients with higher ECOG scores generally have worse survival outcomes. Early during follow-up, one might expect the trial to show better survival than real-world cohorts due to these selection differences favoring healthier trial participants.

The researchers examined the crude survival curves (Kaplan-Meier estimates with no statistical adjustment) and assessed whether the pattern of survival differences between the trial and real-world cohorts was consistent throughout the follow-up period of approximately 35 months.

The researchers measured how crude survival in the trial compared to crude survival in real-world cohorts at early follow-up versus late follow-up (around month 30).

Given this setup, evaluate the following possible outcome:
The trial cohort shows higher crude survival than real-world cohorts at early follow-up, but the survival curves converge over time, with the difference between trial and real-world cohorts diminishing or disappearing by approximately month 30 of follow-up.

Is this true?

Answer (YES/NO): NO